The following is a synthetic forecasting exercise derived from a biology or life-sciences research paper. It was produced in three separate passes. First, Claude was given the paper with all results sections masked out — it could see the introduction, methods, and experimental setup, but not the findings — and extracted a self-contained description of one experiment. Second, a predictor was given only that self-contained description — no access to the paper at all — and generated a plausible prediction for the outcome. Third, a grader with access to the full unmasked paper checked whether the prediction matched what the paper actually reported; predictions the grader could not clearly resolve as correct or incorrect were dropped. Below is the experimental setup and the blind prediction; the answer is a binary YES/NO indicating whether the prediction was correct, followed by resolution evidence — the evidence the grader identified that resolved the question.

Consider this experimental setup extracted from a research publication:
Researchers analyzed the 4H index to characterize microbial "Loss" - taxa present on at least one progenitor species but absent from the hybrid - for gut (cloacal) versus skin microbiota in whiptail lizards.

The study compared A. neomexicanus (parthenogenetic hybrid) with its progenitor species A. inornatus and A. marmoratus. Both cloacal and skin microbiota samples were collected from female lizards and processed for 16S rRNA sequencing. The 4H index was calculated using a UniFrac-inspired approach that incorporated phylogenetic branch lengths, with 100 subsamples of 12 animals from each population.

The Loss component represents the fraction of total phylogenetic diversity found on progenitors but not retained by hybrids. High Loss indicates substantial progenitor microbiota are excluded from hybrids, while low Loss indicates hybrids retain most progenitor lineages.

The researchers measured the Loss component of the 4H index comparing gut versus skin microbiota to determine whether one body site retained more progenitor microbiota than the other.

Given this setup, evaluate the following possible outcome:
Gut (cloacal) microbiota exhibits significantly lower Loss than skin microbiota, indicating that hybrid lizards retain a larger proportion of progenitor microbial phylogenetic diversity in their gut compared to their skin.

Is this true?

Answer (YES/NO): NO